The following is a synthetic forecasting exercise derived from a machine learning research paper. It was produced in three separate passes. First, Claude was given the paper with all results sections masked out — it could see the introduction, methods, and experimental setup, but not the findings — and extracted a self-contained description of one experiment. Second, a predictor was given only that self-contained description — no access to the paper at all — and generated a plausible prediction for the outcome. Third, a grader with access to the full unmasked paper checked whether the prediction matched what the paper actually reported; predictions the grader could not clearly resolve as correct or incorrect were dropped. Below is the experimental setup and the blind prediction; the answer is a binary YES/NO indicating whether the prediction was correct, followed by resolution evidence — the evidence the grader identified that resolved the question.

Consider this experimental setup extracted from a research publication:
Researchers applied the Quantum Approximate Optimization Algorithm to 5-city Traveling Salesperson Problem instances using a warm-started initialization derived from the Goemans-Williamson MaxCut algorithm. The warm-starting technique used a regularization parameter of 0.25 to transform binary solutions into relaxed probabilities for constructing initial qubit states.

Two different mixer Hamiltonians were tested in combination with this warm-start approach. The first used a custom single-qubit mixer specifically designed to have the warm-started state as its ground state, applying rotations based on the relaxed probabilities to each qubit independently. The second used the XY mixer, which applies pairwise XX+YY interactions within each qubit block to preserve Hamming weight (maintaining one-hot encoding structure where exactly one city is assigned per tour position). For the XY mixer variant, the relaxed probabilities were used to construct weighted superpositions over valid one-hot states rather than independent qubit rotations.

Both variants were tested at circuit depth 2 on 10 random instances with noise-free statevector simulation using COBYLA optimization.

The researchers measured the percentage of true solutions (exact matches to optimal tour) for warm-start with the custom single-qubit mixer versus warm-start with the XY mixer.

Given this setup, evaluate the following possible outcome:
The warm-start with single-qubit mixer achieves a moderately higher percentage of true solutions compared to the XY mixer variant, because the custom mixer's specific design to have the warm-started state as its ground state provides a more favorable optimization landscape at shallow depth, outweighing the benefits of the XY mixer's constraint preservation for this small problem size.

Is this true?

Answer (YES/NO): NO